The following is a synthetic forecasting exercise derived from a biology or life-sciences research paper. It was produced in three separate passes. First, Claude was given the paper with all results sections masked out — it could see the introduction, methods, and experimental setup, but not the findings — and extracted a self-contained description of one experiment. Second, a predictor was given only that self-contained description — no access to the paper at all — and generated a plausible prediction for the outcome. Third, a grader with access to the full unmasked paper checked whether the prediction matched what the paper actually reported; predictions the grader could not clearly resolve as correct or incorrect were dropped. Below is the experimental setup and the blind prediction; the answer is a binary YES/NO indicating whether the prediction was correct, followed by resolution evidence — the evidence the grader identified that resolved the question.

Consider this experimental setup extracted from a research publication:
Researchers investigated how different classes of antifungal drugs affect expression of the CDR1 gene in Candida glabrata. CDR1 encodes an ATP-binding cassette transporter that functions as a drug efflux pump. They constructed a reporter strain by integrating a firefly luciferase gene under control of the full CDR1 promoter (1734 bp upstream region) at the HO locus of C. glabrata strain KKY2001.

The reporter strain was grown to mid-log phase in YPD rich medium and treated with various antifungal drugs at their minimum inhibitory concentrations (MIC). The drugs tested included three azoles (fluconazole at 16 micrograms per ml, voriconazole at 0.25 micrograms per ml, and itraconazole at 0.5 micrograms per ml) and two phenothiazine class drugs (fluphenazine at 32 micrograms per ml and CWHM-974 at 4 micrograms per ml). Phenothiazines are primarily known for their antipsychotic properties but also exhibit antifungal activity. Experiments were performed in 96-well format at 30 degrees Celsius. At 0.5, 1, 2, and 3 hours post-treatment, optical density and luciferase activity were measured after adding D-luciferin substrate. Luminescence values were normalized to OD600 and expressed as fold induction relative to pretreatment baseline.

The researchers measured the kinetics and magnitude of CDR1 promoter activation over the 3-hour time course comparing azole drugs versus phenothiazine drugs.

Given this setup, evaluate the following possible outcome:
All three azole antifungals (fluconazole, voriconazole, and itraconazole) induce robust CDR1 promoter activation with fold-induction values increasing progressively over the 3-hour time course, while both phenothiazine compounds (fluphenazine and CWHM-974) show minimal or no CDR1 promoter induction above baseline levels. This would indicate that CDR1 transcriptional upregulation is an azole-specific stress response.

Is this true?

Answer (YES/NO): NO